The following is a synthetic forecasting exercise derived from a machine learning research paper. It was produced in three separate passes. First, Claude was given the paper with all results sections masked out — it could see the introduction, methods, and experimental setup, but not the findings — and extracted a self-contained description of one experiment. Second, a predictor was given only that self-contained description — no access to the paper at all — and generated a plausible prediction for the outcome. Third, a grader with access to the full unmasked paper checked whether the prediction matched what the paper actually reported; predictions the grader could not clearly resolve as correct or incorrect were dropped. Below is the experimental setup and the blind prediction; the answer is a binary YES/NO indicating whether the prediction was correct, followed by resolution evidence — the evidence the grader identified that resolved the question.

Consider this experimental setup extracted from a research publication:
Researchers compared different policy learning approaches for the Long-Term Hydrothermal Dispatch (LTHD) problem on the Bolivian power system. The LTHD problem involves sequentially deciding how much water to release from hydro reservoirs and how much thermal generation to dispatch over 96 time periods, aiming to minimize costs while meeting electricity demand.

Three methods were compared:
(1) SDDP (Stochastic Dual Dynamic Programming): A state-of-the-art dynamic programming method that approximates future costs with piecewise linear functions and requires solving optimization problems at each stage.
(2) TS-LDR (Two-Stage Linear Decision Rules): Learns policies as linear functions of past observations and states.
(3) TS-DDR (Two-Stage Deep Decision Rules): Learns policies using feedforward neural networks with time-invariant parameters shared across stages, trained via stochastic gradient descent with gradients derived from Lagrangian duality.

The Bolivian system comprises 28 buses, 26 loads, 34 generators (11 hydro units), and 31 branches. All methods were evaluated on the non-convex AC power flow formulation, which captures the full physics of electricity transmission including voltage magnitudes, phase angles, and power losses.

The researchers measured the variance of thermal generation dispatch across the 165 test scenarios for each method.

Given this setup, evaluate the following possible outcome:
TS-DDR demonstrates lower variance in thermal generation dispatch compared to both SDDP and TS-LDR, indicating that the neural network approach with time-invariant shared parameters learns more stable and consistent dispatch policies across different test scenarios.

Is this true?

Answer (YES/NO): NO